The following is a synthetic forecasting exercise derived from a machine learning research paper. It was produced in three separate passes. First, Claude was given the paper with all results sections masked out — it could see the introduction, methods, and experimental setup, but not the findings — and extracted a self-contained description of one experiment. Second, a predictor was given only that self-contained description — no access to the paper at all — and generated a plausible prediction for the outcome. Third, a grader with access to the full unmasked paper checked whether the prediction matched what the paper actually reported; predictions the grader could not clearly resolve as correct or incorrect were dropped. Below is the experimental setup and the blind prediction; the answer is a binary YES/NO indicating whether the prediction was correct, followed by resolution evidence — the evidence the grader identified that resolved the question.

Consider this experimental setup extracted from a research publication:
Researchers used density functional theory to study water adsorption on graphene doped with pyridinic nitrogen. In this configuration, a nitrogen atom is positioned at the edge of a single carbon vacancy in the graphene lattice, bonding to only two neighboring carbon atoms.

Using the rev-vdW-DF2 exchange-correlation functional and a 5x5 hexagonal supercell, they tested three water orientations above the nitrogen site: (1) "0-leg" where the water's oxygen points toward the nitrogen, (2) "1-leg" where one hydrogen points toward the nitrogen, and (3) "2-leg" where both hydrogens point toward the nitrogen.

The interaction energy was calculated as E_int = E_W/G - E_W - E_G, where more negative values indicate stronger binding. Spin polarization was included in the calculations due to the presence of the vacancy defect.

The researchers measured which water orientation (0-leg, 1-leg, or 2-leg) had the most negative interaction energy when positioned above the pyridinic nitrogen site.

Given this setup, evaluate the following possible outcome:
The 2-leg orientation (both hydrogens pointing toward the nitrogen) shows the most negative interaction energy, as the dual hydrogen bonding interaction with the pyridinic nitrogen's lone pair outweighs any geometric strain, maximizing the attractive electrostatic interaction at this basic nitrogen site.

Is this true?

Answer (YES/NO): NO